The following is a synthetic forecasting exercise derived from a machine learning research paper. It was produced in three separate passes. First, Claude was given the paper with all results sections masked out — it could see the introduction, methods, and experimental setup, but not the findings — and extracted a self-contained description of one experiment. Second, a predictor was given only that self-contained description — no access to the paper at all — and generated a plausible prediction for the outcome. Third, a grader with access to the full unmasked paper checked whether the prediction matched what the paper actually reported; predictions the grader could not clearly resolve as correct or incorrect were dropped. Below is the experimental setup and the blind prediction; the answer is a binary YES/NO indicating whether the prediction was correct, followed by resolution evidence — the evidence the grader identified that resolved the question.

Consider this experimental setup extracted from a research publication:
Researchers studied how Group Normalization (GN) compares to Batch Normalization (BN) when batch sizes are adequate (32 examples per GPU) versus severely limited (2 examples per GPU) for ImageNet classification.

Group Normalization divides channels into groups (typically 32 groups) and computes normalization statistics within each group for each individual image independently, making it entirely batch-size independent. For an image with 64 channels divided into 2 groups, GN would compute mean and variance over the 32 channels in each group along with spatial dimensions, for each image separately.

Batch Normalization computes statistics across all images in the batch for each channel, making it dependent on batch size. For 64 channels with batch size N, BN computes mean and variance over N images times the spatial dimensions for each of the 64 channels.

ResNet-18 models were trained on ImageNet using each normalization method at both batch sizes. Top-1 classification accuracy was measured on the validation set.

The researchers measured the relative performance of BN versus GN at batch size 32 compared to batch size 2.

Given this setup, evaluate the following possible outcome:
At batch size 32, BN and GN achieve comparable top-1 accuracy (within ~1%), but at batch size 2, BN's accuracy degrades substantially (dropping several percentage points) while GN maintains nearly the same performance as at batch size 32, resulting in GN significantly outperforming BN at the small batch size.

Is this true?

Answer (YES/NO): NO